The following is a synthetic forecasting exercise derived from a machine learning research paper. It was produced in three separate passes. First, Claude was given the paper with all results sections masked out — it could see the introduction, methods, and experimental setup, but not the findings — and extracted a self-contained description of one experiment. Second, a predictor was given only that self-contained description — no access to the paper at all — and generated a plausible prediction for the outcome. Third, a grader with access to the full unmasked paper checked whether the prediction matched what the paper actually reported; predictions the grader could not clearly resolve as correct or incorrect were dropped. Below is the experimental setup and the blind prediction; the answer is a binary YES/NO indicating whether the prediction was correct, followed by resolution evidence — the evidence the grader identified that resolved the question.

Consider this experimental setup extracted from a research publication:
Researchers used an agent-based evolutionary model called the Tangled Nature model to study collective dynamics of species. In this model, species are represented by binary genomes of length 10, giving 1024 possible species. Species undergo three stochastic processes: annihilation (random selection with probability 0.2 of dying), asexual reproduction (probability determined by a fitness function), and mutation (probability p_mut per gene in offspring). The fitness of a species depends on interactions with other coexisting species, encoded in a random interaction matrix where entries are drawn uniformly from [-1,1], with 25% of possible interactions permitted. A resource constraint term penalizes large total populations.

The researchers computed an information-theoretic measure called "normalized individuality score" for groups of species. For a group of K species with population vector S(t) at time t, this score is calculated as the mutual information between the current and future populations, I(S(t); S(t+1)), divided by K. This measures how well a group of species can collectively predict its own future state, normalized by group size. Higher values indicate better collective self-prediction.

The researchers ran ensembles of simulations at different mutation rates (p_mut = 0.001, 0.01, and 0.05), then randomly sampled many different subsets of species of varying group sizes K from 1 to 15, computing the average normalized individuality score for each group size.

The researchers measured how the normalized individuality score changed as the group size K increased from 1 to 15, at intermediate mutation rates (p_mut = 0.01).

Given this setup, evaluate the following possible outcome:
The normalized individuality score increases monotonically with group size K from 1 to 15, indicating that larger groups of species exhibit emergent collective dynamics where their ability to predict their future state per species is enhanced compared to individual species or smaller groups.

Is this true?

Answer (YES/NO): NO